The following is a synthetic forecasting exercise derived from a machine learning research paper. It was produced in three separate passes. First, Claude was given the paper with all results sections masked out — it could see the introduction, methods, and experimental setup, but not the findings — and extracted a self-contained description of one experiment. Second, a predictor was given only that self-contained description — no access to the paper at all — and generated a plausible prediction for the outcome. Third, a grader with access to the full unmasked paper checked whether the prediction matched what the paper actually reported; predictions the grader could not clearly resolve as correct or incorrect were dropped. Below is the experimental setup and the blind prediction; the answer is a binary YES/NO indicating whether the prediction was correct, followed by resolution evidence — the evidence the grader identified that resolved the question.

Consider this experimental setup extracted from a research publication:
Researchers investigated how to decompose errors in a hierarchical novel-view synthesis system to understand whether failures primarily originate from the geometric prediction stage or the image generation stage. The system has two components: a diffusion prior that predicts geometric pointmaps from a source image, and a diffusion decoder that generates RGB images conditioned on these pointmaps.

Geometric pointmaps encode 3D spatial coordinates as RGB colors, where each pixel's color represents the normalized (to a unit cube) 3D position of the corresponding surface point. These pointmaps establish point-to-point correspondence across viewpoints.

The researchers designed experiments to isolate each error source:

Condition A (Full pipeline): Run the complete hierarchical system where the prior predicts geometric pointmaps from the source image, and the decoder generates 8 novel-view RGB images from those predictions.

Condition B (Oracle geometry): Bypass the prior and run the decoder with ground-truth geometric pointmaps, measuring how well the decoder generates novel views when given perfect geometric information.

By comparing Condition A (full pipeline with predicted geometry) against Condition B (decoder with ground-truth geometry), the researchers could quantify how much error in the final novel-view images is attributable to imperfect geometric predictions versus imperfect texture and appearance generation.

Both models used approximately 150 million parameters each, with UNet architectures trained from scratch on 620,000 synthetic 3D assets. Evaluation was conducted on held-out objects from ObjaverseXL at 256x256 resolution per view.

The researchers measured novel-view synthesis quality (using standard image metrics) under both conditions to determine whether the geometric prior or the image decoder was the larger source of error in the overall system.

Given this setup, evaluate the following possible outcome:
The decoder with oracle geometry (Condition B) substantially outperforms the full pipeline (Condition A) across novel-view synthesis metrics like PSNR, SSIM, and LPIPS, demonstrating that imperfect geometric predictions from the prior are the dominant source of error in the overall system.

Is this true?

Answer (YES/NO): YES